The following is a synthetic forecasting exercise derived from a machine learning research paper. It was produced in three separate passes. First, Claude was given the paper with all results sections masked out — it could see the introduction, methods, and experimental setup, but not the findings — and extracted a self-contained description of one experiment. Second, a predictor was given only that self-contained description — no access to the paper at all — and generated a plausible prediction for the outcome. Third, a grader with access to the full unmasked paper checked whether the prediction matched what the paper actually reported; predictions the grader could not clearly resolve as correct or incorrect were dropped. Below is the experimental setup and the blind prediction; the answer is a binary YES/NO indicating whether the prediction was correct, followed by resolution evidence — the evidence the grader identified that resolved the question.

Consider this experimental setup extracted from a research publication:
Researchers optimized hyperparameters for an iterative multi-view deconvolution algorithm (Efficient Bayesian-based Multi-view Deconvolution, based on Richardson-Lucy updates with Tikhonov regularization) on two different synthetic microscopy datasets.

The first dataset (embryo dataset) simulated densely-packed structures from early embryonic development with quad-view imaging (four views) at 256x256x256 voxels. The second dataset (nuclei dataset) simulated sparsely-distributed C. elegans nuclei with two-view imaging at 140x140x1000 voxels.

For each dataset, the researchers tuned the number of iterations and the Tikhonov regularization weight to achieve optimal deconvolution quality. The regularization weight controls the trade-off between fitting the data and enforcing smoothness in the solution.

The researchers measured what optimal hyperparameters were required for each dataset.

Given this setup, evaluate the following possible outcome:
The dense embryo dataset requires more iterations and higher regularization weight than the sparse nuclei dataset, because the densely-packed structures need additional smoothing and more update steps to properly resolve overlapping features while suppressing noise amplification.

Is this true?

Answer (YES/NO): NO